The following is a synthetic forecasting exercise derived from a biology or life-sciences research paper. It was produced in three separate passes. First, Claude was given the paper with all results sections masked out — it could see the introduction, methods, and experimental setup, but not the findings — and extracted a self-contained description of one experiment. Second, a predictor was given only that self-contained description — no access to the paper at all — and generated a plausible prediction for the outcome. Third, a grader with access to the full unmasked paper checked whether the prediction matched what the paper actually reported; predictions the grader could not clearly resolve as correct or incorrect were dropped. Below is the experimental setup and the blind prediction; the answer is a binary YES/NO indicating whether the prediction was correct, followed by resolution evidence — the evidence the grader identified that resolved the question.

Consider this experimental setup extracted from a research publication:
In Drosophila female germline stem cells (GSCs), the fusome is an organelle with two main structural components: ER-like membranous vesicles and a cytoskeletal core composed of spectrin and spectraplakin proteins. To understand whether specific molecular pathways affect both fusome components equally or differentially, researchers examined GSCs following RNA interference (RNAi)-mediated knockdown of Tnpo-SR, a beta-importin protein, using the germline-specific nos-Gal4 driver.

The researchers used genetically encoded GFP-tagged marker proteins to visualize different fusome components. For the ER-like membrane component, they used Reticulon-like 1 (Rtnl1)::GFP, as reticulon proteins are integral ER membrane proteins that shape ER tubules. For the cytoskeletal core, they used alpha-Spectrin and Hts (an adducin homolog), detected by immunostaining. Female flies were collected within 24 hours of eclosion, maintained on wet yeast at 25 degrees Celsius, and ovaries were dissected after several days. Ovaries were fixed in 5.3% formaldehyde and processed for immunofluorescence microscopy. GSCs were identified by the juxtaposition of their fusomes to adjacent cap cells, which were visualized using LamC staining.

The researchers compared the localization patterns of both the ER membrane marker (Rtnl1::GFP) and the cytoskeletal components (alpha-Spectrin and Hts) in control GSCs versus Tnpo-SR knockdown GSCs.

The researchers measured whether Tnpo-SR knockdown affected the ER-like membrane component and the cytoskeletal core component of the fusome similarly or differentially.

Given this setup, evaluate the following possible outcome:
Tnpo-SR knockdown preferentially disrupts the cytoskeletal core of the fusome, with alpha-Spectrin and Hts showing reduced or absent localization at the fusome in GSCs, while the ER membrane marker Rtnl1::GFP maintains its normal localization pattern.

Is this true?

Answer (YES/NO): NO